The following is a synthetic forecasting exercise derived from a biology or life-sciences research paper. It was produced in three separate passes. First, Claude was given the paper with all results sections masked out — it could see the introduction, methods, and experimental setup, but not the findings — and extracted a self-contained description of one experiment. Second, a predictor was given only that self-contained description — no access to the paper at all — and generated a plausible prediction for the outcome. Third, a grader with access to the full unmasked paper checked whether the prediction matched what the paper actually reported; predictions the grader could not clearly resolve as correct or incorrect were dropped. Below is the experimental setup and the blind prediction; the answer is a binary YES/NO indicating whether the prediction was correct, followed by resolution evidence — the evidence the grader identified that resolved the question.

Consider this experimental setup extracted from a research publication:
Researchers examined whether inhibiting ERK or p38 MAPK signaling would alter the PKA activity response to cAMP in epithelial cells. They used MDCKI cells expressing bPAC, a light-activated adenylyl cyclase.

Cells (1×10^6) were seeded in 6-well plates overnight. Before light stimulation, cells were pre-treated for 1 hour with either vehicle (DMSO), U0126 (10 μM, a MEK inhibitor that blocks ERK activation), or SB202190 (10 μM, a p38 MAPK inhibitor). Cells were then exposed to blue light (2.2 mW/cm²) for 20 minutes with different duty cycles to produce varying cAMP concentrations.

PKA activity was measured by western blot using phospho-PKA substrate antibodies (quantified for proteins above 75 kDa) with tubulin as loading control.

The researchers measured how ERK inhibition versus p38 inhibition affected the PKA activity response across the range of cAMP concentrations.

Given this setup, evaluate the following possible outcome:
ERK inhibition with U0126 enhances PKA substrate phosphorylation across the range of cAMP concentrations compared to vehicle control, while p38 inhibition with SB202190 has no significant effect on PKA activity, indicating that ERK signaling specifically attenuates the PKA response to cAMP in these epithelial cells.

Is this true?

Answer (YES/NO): NO